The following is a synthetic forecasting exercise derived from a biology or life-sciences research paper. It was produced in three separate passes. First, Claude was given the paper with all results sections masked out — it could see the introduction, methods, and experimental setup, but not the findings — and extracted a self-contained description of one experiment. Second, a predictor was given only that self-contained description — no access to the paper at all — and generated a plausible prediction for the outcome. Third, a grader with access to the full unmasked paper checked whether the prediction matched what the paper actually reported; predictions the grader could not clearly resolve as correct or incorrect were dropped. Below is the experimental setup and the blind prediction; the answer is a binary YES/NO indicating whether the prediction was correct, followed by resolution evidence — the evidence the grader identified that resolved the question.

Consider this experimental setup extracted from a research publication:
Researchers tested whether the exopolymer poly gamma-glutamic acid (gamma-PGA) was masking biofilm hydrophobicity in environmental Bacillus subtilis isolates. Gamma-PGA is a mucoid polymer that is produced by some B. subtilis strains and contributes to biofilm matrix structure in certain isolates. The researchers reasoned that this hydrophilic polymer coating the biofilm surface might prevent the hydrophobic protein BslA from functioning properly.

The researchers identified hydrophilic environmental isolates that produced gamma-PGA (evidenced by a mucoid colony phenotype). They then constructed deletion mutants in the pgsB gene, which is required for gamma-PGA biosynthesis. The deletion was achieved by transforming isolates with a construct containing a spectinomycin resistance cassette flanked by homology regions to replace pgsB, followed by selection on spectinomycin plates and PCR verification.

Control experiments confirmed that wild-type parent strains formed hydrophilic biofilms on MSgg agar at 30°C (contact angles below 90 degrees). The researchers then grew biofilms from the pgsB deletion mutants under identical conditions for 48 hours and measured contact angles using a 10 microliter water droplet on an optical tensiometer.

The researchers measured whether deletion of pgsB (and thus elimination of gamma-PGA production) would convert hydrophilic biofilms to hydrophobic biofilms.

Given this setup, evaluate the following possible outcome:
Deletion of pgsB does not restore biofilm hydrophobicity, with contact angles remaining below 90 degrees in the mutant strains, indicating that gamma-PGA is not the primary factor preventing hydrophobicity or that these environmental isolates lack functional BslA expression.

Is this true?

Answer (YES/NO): YES